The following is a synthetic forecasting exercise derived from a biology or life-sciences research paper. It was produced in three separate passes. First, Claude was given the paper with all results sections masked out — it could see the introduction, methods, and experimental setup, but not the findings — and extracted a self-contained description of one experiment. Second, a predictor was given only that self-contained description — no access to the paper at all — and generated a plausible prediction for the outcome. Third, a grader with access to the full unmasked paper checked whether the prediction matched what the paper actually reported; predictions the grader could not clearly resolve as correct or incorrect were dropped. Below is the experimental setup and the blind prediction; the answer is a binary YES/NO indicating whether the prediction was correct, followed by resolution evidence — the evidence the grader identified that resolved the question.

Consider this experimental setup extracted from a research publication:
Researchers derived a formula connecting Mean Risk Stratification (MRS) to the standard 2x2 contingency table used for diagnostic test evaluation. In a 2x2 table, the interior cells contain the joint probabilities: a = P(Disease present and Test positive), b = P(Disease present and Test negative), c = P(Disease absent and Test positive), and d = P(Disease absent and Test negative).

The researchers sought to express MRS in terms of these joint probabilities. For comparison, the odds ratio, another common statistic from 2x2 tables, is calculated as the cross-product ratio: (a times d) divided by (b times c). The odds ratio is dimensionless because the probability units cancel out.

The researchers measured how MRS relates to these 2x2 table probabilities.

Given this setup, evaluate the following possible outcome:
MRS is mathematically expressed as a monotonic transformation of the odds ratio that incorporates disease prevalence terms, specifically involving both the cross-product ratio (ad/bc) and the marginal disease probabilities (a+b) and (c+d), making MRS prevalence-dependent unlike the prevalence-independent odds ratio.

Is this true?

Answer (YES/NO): NO